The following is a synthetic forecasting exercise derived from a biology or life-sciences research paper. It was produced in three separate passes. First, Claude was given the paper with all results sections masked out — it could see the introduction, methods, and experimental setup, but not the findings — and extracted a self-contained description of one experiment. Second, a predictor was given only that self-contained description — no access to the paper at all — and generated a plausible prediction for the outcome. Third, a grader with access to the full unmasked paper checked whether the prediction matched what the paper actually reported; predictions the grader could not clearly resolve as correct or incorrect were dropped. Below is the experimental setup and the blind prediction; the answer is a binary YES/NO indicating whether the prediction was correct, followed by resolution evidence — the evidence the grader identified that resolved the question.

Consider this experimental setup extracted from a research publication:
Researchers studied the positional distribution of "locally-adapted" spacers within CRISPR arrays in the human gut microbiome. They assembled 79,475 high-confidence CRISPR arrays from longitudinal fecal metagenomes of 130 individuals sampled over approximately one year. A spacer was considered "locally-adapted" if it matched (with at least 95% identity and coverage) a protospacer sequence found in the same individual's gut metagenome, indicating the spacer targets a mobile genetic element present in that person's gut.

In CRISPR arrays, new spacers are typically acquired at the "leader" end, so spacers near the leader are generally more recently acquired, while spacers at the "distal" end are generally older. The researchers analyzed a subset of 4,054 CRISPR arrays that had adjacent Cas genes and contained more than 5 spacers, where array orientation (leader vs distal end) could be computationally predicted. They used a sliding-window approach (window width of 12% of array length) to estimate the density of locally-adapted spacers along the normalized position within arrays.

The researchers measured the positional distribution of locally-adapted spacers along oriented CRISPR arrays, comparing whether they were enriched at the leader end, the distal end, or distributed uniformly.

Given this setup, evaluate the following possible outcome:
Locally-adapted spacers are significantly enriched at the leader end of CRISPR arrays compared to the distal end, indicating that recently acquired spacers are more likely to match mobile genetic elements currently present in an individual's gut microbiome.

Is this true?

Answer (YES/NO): NO